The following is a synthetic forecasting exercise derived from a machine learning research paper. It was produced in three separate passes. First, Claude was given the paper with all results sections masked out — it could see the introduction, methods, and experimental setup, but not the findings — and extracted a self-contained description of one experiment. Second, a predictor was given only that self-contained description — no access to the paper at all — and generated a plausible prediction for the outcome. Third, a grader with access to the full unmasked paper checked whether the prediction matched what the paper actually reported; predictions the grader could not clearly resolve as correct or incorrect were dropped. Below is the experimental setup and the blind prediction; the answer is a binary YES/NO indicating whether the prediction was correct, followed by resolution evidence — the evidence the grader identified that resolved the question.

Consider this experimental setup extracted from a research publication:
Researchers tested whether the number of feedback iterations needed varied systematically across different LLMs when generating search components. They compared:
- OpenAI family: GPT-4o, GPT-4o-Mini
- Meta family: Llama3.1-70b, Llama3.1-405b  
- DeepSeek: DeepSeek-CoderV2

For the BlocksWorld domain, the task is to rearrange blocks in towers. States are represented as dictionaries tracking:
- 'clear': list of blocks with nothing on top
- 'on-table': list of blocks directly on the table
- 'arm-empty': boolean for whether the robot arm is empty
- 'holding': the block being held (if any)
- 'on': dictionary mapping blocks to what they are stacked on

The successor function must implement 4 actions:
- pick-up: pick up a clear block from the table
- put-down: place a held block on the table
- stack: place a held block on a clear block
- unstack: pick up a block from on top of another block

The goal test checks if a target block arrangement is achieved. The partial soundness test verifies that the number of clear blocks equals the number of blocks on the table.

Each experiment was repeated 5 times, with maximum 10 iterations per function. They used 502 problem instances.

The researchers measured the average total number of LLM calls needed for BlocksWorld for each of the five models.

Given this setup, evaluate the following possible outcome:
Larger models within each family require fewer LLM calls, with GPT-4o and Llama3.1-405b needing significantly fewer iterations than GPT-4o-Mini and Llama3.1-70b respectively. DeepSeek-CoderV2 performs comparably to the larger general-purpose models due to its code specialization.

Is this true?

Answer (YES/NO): NO